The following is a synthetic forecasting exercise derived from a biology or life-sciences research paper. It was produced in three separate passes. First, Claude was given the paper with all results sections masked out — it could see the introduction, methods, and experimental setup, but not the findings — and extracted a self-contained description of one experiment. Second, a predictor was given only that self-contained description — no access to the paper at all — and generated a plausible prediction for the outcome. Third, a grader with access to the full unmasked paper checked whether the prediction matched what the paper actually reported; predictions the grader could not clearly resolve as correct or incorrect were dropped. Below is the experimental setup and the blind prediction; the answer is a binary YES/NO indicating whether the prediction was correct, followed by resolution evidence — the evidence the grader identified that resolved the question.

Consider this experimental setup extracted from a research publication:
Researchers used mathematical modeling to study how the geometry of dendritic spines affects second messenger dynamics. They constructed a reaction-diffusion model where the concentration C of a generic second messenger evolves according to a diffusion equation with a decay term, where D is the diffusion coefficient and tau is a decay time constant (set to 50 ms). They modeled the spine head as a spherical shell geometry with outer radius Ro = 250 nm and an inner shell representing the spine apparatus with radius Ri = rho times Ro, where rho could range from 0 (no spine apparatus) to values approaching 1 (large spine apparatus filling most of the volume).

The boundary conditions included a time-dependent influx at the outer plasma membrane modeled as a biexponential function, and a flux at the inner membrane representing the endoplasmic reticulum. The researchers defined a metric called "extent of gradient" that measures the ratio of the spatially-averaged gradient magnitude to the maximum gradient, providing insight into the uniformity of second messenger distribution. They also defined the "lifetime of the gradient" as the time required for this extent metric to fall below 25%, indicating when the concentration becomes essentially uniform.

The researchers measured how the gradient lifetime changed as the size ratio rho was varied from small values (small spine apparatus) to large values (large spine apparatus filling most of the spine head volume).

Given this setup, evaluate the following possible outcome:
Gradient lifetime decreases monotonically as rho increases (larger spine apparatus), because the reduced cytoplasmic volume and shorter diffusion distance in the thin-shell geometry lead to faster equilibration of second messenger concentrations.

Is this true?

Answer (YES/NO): YES